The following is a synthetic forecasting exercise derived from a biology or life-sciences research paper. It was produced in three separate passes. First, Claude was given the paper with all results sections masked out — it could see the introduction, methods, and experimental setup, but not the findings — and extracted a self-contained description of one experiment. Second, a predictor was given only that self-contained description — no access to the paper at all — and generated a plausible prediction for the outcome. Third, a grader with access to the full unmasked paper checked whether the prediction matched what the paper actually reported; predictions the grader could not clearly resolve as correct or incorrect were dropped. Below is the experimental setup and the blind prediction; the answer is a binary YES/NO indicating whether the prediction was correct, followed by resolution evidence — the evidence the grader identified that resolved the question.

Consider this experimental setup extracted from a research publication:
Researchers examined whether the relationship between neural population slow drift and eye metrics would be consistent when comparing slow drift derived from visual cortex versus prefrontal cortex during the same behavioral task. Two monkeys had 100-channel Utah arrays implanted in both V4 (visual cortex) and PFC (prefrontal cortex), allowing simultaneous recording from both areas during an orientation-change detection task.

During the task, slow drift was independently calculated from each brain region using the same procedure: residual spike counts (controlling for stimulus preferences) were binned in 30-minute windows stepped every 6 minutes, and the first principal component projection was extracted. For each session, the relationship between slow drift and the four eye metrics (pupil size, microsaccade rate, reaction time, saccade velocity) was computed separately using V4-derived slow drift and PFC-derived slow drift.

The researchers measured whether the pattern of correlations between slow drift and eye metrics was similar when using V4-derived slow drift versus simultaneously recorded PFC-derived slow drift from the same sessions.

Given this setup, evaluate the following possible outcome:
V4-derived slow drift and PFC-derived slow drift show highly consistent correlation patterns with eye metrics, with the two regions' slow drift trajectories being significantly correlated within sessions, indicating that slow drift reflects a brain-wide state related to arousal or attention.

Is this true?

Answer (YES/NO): YES